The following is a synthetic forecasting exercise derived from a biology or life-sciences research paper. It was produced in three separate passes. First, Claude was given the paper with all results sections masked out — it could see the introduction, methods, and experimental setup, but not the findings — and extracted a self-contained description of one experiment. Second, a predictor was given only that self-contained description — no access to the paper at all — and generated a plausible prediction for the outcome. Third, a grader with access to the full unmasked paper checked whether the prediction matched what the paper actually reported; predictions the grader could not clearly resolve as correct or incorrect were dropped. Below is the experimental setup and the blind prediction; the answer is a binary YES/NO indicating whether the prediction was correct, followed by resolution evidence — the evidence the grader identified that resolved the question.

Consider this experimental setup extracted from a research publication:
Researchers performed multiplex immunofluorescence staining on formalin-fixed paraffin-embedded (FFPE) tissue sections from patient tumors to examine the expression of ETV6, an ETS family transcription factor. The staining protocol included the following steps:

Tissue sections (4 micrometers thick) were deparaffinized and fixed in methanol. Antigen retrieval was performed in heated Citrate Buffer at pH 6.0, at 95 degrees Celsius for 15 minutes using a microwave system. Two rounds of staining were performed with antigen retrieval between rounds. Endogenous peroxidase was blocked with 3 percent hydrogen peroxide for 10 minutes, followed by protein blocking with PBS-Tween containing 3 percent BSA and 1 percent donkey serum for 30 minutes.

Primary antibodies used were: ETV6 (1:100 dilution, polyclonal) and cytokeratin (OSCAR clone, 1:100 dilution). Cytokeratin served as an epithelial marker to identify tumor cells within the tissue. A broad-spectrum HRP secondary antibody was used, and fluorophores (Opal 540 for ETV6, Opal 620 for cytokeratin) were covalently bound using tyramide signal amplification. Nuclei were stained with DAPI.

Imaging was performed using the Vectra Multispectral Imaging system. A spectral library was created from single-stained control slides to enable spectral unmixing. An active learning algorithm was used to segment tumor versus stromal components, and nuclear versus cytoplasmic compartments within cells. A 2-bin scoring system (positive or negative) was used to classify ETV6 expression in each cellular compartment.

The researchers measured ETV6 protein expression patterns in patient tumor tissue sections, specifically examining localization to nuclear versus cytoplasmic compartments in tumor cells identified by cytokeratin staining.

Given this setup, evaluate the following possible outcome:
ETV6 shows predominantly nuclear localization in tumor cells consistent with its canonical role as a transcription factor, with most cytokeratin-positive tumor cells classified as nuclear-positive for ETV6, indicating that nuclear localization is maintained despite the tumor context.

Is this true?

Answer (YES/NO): YES